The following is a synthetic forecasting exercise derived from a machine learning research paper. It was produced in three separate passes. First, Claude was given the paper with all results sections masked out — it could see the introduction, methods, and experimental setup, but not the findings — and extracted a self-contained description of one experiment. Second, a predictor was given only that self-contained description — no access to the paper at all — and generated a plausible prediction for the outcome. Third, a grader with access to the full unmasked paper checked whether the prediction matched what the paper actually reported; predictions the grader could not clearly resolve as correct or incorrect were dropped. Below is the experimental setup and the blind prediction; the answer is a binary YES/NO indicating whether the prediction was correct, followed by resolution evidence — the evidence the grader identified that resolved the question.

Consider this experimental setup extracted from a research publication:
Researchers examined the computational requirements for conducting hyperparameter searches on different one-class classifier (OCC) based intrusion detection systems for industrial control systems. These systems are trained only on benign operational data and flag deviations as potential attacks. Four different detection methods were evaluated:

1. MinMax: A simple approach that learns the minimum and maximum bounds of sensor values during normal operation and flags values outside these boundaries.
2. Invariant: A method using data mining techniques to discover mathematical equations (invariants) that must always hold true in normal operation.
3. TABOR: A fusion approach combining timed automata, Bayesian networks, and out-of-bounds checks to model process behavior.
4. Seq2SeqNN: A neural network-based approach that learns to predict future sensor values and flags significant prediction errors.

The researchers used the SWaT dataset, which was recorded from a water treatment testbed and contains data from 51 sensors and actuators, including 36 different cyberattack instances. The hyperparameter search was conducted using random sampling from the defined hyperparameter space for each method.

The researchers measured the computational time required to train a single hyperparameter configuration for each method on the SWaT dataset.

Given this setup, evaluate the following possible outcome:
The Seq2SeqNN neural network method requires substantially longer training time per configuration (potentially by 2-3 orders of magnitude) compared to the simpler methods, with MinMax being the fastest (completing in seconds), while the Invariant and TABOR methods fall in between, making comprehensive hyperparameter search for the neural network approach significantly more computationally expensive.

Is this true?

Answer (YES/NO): NO